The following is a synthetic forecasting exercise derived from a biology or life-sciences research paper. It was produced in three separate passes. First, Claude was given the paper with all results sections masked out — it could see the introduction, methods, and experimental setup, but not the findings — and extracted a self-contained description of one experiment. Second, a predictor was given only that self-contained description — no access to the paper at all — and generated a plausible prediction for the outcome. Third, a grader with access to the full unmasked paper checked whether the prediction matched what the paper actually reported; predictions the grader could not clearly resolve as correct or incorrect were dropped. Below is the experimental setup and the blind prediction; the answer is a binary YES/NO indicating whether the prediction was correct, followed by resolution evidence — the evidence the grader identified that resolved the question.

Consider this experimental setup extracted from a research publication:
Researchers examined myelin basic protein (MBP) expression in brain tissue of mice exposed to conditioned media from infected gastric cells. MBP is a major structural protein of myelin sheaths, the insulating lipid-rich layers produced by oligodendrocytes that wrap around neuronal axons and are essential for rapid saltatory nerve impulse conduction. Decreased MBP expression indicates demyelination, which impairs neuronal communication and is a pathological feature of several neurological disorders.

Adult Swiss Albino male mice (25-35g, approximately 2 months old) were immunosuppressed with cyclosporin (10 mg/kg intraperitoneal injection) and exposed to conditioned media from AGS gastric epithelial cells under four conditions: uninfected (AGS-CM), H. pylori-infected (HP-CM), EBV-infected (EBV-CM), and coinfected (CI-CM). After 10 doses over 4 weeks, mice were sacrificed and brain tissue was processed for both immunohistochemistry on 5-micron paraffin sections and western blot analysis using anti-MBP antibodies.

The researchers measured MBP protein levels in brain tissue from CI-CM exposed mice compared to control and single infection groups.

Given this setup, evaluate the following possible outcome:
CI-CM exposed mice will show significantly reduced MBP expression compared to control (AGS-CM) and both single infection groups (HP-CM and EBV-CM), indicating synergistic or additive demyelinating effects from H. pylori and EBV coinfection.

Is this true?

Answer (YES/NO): NO